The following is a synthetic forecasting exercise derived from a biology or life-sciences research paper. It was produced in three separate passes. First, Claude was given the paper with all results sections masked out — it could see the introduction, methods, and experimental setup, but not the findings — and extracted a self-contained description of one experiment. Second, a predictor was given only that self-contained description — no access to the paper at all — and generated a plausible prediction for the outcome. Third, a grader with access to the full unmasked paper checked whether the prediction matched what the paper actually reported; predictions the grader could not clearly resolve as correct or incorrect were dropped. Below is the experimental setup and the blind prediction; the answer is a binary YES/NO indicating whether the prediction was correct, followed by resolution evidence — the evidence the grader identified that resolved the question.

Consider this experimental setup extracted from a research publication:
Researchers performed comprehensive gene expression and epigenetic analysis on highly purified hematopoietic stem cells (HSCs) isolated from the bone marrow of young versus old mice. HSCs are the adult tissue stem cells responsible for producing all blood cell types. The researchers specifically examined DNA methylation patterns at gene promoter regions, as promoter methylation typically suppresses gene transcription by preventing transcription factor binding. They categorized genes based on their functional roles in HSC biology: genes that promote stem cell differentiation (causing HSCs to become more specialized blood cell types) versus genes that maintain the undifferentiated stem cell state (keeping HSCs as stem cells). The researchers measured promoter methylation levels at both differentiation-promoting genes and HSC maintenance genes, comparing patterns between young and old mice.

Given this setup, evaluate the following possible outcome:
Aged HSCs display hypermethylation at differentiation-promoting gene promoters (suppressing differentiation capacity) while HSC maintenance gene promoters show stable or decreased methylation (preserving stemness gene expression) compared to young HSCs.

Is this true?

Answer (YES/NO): YES